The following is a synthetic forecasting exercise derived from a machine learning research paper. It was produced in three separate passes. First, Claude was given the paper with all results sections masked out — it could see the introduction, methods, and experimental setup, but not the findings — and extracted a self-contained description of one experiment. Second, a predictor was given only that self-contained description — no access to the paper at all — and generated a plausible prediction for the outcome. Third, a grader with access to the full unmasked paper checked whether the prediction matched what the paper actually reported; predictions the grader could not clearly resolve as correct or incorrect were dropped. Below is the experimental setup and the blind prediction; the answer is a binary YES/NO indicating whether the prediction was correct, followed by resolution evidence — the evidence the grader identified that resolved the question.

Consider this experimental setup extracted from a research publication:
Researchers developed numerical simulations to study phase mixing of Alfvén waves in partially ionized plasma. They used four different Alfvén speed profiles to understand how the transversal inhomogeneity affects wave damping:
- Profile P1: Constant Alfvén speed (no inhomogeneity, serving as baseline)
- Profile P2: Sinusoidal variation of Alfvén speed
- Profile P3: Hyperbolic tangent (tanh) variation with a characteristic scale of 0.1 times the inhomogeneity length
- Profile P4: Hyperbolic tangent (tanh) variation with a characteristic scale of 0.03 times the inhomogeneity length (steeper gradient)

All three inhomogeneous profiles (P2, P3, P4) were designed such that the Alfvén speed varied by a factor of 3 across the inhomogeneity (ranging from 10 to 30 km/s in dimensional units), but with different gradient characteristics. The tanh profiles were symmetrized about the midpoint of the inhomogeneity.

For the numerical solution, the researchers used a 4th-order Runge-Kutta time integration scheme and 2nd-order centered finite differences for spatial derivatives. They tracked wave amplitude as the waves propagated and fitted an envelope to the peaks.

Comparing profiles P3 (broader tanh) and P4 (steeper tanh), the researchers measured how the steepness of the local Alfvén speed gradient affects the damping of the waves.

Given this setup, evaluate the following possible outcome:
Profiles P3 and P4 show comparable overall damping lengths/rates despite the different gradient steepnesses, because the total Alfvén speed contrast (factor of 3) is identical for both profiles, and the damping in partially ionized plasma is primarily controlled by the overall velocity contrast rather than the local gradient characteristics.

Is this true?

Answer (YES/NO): NO